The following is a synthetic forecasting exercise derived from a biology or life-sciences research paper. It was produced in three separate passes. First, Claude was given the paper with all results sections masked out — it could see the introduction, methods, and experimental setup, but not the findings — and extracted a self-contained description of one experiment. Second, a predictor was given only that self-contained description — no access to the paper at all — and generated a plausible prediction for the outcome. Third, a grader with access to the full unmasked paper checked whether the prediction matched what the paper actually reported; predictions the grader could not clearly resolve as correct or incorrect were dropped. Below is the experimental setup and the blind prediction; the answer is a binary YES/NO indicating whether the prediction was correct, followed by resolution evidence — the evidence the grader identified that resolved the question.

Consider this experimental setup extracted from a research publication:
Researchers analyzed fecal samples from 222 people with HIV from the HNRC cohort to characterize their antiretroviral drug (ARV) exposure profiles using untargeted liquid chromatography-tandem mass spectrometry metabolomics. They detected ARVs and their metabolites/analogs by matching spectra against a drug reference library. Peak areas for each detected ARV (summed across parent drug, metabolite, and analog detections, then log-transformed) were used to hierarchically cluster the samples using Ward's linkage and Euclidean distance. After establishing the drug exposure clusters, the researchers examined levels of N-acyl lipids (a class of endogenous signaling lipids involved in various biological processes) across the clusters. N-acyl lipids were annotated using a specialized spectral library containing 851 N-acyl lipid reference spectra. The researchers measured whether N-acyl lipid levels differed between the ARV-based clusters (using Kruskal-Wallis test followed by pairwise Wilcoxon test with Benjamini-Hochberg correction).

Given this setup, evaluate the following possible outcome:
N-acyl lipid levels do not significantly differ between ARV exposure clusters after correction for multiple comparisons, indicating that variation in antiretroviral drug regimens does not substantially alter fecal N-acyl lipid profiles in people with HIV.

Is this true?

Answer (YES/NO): NO